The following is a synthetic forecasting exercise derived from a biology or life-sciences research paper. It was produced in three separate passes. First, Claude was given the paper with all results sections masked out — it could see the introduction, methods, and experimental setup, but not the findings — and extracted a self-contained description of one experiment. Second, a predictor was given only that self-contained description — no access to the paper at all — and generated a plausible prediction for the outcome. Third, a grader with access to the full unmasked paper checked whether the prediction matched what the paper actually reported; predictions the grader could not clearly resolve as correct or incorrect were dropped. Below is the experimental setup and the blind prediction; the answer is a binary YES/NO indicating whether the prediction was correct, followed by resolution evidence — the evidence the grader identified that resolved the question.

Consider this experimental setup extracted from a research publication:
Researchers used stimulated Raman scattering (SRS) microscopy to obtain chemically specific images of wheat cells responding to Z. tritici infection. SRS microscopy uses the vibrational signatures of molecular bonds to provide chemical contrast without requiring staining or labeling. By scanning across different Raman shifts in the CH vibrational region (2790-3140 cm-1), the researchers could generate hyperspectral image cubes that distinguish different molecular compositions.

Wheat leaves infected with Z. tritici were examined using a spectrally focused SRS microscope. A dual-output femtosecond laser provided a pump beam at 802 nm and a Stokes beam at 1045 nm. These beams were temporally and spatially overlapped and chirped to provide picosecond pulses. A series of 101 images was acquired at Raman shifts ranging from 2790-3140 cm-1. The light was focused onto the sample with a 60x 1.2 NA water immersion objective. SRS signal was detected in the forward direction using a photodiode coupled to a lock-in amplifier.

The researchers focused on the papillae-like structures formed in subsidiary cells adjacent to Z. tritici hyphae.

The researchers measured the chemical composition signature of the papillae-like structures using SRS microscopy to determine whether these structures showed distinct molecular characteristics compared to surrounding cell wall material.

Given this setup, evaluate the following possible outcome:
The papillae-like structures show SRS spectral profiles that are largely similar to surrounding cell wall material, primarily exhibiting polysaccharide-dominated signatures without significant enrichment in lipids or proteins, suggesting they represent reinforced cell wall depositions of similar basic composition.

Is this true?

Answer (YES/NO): NO